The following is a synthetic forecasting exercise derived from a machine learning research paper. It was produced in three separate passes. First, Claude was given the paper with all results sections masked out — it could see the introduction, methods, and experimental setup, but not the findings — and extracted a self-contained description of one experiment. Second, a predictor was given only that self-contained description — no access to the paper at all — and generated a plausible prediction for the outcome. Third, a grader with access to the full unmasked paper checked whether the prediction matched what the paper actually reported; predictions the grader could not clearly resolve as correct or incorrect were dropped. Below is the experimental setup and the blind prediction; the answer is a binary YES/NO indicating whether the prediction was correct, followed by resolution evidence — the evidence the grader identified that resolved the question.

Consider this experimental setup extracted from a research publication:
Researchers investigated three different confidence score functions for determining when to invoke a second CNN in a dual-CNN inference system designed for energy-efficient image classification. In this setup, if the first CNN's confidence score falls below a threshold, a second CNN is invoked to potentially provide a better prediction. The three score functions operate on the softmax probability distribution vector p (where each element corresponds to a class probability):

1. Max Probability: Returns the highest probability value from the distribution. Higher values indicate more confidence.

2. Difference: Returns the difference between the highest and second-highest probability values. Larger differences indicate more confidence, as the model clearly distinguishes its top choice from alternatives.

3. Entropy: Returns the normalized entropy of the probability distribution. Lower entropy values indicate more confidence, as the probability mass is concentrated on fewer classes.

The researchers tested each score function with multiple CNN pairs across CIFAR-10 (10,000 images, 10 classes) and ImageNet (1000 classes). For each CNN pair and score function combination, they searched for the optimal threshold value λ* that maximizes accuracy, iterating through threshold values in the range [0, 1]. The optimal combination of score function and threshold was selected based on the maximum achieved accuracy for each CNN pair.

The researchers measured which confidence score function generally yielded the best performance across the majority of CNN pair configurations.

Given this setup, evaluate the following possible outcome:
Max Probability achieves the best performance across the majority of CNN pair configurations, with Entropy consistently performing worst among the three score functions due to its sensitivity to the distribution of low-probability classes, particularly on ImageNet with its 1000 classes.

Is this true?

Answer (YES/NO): NO